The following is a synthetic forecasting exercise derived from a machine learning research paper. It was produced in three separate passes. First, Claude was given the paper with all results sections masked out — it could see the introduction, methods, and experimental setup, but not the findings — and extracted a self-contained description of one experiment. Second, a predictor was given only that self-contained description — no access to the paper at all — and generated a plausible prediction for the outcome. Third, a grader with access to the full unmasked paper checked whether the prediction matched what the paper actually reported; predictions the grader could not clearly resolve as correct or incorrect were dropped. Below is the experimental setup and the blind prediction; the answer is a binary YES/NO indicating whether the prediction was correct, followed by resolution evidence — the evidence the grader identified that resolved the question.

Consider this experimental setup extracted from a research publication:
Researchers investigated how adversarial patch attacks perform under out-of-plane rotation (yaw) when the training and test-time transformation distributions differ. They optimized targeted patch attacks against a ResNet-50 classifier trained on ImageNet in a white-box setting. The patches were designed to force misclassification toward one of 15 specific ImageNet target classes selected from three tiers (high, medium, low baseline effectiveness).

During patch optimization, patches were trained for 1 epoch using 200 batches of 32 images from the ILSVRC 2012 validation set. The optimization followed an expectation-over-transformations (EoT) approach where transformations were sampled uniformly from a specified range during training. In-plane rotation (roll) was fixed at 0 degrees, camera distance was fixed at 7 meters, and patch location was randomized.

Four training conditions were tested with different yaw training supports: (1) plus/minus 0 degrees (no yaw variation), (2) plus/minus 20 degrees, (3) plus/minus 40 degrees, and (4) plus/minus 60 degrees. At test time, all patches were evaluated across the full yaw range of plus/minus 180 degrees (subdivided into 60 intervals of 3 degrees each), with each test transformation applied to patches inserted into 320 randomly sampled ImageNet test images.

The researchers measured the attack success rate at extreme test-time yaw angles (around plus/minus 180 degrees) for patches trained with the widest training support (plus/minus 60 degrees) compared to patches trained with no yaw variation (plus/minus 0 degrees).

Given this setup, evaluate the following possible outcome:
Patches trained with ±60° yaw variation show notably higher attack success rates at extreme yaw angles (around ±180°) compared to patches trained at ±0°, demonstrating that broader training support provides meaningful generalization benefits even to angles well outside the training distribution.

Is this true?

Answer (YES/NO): NO